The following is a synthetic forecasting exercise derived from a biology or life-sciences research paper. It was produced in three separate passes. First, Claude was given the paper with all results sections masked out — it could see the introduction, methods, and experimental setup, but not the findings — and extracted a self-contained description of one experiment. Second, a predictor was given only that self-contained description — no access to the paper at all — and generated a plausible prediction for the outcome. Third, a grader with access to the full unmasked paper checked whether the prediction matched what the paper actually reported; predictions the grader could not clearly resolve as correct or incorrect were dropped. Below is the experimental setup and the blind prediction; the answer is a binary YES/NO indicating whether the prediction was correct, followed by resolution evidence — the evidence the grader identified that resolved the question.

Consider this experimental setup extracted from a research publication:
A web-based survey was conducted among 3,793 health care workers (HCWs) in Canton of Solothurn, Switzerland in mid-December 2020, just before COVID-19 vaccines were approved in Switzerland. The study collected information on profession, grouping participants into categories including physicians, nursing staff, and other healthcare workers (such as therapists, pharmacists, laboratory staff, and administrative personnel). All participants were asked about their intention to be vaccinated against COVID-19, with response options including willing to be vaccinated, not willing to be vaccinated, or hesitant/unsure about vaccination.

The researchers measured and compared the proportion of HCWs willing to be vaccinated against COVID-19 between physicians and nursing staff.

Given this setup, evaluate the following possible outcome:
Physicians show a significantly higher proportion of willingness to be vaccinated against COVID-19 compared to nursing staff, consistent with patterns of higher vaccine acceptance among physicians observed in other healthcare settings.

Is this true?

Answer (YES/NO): YES